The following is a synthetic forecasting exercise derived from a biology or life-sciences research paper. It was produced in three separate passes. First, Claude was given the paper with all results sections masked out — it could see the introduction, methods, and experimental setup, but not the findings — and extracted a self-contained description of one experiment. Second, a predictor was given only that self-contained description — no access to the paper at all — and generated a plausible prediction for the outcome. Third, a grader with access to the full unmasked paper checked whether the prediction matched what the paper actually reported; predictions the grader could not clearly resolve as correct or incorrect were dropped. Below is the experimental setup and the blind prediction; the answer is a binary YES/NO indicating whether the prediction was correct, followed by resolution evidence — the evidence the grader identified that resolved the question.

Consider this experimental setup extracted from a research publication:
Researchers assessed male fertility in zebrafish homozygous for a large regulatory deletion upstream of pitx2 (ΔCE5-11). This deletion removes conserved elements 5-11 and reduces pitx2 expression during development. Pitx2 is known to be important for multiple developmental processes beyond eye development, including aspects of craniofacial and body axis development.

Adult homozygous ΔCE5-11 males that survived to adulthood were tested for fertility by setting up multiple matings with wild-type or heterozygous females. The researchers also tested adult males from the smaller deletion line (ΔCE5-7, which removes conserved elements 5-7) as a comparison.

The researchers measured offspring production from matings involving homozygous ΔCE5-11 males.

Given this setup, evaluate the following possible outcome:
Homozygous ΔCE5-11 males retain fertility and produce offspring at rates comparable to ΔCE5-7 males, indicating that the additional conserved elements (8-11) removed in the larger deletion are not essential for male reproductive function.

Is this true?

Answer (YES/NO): NO